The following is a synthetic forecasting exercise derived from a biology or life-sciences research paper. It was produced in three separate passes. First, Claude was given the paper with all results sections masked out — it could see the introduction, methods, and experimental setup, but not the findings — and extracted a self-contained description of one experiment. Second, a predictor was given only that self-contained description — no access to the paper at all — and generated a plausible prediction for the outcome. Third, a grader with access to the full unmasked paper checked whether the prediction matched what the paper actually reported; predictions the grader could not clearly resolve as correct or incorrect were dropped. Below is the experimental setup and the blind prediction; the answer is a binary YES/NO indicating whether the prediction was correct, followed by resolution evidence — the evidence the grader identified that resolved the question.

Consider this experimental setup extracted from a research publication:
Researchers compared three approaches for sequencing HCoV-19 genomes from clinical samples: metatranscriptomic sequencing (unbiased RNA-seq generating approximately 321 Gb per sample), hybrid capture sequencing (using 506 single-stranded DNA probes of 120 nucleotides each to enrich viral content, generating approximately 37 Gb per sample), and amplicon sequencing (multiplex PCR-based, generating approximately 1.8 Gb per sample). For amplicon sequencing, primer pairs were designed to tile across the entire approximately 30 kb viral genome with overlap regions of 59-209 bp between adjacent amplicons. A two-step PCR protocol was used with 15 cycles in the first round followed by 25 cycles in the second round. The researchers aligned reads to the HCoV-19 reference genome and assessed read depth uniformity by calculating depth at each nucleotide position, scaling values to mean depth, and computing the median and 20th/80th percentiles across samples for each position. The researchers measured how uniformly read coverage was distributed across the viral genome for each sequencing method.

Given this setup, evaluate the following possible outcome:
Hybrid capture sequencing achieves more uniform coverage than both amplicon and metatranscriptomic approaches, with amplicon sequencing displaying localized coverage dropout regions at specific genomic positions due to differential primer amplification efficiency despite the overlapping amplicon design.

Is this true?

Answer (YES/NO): NO